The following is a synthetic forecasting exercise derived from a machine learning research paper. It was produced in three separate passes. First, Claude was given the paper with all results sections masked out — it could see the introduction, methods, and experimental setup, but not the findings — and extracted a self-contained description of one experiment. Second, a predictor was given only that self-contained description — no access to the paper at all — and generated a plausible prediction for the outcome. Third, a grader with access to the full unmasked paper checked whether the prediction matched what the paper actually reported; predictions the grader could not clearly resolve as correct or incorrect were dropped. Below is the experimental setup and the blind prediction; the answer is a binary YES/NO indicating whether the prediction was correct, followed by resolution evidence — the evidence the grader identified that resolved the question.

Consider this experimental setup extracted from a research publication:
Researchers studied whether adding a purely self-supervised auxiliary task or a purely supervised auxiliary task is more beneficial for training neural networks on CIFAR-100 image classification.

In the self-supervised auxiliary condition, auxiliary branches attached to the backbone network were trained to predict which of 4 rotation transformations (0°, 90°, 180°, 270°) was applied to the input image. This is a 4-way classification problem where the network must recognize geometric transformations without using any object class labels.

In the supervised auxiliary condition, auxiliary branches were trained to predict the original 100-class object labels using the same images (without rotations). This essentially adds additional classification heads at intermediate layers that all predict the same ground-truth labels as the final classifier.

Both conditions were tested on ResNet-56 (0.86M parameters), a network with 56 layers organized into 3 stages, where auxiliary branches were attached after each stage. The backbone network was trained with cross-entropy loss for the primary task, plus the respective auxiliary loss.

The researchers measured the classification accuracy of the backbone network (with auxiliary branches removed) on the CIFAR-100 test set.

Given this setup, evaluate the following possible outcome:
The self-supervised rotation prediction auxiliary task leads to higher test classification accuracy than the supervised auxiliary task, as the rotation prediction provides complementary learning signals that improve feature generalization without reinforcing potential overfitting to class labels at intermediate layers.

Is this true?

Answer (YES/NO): YES